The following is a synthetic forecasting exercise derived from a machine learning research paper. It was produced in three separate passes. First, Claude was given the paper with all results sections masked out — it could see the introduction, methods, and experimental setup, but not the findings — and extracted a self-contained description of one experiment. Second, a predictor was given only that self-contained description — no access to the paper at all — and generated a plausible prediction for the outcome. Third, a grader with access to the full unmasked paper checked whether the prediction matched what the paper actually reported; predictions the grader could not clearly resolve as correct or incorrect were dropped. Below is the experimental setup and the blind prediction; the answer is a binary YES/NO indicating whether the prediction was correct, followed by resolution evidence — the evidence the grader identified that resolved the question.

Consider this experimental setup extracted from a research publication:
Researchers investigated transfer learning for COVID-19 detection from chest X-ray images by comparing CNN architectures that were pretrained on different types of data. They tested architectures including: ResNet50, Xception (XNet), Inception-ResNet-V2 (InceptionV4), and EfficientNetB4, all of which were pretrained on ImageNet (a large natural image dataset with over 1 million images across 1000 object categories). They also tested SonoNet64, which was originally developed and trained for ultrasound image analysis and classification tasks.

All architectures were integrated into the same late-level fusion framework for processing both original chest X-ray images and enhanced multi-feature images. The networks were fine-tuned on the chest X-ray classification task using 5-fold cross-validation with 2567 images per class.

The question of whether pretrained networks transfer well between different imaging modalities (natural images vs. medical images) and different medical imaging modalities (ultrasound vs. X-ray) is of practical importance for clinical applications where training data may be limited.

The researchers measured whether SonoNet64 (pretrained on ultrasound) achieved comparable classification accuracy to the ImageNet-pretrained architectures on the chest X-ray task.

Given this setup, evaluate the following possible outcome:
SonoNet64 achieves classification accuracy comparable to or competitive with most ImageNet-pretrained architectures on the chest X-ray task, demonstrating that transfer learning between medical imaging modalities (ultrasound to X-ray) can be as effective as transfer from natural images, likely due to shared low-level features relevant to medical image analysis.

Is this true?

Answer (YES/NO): YES